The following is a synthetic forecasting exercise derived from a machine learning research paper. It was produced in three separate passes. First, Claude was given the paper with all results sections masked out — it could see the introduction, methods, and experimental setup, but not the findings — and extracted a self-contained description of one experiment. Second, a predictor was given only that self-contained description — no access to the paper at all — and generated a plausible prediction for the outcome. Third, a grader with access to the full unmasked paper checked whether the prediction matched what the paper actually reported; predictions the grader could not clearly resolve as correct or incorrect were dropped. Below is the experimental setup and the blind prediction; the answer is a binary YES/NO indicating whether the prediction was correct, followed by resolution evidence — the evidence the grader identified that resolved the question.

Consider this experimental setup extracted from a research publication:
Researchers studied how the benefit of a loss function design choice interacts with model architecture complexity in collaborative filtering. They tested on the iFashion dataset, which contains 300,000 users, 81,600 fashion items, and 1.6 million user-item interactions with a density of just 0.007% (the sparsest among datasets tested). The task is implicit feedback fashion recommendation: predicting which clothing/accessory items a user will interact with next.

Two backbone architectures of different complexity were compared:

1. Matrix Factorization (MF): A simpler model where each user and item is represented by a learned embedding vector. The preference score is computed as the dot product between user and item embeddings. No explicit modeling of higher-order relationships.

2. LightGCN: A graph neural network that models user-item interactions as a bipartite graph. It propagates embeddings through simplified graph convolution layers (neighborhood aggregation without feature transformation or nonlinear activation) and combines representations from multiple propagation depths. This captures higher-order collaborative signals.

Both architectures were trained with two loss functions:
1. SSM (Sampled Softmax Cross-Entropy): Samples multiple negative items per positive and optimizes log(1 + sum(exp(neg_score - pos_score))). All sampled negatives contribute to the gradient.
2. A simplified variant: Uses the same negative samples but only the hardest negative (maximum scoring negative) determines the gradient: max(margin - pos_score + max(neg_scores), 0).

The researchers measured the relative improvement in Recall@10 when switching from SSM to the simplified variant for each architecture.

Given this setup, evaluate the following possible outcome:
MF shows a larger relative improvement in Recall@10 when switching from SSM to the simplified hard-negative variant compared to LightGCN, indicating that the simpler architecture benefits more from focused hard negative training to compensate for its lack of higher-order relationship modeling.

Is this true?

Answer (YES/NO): YES